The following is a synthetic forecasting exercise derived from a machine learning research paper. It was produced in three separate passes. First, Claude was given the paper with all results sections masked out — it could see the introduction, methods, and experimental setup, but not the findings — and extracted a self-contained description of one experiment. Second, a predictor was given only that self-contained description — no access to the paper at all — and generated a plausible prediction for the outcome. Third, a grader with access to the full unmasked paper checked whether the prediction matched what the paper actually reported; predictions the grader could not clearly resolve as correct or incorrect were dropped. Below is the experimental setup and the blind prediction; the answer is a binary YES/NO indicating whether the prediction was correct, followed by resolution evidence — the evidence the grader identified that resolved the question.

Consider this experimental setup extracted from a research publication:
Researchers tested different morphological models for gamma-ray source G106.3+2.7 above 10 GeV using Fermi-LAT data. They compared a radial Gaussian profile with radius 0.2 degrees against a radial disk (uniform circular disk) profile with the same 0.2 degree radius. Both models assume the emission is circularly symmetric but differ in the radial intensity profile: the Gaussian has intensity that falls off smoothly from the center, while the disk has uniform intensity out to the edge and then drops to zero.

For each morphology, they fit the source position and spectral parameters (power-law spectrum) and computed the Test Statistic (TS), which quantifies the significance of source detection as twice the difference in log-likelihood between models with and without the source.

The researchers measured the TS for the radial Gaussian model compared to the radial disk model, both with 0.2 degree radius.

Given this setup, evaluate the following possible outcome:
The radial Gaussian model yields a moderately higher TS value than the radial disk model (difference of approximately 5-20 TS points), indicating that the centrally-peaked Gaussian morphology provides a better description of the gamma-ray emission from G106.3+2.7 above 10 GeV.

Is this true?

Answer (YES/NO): NO